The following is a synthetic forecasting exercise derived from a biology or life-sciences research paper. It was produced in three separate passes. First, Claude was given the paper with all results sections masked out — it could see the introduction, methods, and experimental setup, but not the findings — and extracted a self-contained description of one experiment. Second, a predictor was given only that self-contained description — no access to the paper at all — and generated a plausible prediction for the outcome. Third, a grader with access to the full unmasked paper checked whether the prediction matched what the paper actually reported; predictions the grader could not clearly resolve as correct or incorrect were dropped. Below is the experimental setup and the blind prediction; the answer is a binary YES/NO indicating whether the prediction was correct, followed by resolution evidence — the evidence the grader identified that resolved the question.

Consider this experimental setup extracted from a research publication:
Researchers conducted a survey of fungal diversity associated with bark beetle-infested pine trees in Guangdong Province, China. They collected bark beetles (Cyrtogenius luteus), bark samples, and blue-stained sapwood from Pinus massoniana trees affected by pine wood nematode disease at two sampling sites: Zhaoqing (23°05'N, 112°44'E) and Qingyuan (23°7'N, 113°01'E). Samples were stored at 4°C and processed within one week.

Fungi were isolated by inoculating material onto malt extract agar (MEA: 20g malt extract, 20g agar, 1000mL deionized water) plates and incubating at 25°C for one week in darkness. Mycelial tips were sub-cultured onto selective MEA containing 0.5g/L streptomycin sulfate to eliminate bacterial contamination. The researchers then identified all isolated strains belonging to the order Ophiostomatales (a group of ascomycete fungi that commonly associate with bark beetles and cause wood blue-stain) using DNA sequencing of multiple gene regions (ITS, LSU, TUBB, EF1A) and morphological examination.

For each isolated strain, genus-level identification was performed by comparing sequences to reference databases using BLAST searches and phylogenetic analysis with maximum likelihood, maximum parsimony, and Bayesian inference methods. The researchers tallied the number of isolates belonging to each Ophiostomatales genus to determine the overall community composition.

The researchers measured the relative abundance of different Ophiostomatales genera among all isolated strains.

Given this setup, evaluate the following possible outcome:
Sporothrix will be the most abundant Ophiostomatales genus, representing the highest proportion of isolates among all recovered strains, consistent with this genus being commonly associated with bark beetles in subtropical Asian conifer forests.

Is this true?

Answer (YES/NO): NO